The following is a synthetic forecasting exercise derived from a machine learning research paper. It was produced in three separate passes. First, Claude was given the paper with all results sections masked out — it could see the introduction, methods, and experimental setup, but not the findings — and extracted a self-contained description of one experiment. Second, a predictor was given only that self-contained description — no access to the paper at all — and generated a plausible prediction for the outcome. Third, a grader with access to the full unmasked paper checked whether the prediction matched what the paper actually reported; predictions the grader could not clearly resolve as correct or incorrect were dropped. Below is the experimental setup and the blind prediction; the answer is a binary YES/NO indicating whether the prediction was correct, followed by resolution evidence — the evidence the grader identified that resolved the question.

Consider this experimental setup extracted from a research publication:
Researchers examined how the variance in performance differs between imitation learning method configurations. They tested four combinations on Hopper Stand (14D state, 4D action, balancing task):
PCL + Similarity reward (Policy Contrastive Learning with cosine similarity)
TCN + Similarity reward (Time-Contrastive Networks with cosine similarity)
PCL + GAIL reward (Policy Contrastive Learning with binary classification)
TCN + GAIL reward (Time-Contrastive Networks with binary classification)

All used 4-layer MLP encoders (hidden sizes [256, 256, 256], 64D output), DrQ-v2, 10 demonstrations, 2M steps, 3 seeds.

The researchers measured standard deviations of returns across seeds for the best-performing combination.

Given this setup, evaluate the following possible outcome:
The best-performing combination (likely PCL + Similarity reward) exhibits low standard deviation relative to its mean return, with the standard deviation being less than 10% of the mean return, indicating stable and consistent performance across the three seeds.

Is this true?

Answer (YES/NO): NO